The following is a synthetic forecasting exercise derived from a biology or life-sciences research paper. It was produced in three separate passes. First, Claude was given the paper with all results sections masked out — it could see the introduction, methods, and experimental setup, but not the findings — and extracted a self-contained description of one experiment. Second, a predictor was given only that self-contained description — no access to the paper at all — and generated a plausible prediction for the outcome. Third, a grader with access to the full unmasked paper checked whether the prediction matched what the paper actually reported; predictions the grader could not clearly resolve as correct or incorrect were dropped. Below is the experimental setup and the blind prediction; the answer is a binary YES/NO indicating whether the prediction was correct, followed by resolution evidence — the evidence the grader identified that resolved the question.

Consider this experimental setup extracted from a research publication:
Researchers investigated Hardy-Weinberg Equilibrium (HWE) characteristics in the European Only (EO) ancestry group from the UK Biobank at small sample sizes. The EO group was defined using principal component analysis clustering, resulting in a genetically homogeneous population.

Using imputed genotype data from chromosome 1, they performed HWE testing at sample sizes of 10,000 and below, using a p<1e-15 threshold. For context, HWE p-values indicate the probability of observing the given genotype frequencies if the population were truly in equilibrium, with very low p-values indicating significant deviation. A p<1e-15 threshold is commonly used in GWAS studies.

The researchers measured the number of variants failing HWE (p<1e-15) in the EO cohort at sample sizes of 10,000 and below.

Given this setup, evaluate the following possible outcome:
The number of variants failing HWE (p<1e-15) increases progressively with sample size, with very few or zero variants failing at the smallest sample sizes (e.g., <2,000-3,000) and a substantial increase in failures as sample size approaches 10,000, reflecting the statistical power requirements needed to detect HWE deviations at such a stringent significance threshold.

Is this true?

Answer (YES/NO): NO